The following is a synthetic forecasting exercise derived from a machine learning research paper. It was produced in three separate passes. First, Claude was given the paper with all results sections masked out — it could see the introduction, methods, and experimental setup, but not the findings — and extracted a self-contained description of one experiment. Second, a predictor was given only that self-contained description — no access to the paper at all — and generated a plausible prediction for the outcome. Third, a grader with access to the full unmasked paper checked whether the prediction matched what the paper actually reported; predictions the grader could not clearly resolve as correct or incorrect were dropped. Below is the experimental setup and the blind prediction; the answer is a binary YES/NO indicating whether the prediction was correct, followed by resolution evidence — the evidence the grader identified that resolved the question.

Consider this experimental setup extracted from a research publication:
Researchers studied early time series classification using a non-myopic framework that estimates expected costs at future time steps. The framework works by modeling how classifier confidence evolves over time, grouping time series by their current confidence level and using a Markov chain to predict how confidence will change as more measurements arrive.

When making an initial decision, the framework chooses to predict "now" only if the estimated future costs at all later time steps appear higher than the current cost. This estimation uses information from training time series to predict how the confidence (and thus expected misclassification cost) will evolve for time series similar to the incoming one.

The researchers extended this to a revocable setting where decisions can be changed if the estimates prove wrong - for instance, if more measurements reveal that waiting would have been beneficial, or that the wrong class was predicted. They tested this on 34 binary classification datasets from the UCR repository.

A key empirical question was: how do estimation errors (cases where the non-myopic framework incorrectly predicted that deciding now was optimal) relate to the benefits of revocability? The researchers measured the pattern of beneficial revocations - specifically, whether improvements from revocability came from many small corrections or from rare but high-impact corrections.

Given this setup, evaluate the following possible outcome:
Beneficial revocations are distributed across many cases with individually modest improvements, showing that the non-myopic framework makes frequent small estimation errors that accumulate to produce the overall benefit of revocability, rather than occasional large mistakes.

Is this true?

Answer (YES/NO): NO